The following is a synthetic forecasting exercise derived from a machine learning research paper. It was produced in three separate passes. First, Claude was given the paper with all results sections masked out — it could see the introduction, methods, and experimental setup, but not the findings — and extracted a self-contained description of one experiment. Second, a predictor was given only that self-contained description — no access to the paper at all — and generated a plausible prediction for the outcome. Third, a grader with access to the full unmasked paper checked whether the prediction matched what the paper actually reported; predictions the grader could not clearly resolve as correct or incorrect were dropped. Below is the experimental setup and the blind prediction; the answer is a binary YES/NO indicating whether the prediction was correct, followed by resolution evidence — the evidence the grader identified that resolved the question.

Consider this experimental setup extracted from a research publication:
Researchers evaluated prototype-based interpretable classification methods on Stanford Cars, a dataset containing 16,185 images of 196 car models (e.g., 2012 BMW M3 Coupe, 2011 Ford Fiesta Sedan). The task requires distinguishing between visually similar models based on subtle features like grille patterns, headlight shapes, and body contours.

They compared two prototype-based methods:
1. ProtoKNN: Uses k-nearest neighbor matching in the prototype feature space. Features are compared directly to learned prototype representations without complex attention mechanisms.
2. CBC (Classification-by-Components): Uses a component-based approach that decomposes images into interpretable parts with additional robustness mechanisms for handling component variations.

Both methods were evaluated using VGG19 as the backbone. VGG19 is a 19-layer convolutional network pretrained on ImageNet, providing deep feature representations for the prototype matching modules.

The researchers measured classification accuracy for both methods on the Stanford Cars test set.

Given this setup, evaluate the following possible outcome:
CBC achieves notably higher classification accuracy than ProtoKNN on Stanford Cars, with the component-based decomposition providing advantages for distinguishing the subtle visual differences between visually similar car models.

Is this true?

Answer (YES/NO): NO